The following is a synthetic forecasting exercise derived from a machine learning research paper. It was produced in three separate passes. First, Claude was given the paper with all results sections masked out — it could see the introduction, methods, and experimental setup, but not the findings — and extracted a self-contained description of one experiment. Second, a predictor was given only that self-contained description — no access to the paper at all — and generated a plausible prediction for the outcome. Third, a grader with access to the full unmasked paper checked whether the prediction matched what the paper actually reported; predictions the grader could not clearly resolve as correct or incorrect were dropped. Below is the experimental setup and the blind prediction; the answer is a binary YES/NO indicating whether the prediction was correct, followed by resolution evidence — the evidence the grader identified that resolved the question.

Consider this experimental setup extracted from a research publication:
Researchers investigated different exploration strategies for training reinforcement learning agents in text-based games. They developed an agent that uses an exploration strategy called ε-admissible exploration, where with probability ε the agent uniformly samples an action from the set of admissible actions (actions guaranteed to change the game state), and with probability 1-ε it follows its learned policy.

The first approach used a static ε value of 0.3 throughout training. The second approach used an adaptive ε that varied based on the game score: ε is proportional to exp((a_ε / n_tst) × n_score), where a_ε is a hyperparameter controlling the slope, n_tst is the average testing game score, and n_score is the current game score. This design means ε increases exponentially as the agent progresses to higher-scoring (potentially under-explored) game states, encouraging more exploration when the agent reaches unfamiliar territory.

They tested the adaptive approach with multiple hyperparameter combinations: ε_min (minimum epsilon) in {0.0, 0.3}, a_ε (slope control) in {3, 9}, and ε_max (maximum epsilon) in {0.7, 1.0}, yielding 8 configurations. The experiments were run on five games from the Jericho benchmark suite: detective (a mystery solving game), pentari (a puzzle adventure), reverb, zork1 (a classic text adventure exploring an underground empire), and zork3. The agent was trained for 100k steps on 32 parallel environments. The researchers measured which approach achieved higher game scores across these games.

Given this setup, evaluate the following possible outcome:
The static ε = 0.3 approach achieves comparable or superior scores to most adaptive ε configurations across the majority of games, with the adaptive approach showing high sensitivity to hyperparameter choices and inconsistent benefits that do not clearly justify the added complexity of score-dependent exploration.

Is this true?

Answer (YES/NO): YES